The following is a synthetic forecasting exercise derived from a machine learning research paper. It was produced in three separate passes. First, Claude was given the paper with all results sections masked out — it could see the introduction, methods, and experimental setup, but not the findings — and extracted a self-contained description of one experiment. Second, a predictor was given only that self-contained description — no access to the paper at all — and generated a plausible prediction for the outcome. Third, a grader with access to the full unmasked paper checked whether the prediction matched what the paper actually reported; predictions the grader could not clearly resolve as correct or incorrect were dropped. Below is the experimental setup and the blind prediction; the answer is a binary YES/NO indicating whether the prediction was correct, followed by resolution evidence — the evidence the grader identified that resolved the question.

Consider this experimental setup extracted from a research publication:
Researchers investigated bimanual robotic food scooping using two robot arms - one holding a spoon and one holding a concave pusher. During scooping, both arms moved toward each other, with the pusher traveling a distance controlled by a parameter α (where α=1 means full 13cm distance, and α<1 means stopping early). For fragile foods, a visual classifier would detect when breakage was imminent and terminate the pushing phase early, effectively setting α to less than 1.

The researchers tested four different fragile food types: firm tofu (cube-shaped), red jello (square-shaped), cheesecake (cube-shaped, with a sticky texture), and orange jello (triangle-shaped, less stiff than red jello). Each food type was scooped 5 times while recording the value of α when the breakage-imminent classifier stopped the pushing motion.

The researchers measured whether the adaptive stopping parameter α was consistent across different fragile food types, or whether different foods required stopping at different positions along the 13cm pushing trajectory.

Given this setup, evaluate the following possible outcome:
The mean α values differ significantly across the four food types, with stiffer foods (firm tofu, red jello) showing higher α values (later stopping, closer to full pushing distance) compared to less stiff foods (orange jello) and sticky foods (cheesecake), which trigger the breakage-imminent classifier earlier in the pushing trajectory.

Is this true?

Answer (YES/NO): NO